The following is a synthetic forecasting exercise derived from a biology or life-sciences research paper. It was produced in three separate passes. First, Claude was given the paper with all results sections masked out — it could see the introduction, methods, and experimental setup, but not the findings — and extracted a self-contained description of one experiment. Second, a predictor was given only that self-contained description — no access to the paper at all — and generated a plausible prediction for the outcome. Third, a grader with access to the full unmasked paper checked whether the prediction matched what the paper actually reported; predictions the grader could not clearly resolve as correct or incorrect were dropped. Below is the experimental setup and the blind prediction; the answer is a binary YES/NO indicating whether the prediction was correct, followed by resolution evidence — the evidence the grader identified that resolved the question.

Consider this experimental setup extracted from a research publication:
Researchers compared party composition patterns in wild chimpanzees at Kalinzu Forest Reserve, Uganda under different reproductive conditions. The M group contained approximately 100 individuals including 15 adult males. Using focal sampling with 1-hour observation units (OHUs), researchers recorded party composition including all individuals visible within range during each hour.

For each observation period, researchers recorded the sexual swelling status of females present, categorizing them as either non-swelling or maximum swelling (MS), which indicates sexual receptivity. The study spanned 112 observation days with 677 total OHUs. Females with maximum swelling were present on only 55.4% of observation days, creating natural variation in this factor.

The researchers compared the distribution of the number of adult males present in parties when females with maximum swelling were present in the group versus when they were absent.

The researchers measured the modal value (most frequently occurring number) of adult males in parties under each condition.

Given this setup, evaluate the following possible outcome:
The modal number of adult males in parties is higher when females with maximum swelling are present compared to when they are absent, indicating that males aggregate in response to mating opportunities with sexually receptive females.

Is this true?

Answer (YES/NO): YES